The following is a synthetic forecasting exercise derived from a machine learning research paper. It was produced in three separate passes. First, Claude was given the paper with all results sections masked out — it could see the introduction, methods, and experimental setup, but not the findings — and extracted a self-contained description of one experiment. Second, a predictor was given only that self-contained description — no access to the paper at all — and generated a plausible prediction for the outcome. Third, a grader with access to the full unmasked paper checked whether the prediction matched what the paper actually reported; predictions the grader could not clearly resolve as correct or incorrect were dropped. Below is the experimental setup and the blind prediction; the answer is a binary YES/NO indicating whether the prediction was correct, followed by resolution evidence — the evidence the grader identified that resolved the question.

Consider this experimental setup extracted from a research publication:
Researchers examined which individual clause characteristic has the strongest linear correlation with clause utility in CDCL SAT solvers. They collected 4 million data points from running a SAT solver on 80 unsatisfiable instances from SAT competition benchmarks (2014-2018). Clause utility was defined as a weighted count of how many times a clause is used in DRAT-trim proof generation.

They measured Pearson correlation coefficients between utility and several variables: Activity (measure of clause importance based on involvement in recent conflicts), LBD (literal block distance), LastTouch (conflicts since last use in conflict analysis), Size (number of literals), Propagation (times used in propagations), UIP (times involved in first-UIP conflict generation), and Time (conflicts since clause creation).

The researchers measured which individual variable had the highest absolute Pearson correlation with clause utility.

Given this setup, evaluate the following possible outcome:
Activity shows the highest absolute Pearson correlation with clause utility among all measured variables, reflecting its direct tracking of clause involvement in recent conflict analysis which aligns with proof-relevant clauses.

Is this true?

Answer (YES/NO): YES